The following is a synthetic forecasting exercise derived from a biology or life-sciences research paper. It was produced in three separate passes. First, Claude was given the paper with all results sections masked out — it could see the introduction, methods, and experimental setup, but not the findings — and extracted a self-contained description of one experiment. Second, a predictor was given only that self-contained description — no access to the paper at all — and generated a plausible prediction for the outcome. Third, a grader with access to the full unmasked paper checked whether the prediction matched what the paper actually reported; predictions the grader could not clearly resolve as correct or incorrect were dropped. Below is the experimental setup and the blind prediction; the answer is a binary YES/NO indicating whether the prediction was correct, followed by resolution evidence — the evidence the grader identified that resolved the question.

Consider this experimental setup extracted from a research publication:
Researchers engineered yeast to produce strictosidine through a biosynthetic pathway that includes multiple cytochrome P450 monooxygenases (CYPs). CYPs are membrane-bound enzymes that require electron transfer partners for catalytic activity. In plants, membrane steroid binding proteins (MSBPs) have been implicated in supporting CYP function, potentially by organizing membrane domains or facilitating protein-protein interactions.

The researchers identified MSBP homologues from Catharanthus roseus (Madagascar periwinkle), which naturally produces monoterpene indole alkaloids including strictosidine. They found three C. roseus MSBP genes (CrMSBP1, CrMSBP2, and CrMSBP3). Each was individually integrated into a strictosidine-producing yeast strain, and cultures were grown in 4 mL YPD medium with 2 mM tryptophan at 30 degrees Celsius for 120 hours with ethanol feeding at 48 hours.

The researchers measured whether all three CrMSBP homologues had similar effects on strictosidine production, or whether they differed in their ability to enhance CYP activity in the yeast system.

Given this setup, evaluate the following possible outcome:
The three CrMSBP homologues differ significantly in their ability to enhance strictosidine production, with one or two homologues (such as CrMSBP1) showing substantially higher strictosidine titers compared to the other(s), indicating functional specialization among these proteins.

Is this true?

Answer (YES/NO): NO